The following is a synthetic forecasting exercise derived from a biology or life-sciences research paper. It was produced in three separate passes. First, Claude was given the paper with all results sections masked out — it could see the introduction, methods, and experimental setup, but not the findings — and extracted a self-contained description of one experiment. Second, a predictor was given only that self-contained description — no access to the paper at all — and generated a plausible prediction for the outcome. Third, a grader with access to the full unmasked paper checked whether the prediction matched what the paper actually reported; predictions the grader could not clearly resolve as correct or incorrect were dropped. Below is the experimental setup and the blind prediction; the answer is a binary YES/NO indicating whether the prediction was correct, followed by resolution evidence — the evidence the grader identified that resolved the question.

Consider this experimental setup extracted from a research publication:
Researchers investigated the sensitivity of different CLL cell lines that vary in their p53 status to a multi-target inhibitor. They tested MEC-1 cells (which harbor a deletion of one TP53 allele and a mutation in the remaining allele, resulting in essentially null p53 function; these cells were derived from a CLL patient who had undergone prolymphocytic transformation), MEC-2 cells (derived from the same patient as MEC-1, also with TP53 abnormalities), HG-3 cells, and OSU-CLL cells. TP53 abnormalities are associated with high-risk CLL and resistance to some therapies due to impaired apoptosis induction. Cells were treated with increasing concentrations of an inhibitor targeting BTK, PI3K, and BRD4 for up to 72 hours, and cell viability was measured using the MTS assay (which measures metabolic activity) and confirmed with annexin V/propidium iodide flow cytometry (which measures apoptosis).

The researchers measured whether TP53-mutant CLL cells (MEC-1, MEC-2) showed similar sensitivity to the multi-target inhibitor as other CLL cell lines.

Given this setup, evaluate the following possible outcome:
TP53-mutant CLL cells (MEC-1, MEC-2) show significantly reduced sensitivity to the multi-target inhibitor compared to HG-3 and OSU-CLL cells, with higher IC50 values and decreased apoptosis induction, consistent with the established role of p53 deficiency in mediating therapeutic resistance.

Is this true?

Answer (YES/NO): NO